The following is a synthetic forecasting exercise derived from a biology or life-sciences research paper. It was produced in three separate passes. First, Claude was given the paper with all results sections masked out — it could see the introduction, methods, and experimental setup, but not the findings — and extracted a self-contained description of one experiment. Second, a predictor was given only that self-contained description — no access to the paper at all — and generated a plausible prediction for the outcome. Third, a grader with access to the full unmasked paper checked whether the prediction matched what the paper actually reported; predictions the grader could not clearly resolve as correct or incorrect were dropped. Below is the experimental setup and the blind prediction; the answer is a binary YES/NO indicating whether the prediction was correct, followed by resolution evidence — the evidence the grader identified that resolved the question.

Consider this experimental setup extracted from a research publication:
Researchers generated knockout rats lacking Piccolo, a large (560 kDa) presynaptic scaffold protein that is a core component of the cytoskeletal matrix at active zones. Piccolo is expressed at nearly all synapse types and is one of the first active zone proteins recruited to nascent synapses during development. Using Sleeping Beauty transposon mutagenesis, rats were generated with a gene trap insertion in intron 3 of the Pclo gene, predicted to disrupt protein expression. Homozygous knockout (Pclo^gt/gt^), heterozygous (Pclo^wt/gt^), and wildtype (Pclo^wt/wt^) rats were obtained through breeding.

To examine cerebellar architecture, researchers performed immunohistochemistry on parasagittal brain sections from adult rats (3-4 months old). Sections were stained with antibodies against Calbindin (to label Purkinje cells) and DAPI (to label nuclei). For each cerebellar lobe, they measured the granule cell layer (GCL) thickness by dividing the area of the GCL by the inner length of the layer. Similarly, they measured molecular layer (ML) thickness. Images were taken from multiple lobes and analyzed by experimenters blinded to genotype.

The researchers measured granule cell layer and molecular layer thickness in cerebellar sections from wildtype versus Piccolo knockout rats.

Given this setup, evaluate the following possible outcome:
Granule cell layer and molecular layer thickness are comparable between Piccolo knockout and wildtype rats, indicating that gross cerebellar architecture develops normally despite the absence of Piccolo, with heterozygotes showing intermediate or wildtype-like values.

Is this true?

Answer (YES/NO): NO